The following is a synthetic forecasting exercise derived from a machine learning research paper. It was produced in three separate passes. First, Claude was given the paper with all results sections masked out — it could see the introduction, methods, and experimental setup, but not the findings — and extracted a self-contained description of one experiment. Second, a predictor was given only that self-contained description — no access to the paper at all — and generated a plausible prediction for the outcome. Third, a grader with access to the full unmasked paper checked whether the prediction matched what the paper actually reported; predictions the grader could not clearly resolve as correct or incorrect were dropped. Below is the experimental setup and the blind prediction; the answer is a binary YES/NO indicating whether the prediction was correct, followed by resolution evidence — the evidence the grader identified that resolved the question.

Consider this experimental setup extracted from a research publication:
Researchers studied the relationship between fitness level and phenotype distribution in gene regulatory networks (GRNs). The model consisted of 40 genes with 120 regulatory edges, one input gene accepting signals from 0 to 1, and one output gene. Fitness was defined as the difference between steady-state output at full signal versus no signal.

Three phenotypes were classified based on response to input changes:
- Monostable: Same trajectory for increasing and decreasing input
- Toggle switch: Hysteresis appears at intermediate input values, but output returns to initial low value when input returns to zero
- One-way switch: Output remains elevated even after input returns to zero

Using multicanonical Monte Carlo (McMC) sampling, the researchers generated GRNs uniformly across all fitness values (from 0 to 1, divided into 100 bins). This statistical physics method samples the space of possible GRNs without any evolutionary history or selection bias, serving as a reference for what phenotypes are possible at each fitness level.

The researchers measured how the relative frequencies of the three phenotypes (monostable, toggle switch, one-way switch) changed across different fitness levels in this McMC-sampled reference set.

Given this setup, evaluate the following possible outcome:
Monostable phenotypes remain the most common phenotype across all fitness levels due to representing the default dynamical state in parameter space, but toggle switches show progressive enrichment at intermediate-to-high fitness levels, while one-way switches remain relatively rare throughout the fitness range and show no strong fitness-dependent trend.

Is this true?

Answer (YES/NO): NO